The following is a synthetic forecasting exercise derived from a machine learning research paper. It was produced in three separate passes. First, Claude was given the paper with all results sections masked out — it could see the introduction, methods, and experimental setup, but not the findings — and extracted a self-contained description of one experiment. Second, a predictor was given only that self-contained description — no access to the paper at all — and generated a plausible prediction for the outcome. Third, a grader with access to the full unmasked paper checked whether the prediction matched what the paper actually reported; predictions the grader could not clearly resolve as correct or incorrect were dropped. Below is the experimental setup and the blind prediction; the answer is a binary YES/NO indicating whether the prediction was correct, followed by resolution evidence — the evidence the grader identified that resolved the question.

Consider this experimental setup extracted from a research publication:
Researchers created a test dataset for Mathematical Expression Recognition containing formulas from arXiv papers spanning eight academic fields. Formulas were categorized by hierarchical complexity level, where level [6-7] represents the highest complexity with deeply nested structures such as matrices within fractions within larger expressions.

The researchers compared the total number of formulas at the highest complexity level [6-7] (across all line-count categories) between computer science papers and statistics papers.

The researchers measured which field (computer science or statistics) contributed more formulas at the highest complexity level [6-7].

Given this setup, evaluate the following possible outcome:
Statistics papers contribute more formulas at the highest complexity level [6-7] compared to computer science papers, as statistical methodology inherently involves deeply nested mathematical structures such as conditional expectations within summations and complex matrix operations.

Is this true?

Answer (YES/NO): YES